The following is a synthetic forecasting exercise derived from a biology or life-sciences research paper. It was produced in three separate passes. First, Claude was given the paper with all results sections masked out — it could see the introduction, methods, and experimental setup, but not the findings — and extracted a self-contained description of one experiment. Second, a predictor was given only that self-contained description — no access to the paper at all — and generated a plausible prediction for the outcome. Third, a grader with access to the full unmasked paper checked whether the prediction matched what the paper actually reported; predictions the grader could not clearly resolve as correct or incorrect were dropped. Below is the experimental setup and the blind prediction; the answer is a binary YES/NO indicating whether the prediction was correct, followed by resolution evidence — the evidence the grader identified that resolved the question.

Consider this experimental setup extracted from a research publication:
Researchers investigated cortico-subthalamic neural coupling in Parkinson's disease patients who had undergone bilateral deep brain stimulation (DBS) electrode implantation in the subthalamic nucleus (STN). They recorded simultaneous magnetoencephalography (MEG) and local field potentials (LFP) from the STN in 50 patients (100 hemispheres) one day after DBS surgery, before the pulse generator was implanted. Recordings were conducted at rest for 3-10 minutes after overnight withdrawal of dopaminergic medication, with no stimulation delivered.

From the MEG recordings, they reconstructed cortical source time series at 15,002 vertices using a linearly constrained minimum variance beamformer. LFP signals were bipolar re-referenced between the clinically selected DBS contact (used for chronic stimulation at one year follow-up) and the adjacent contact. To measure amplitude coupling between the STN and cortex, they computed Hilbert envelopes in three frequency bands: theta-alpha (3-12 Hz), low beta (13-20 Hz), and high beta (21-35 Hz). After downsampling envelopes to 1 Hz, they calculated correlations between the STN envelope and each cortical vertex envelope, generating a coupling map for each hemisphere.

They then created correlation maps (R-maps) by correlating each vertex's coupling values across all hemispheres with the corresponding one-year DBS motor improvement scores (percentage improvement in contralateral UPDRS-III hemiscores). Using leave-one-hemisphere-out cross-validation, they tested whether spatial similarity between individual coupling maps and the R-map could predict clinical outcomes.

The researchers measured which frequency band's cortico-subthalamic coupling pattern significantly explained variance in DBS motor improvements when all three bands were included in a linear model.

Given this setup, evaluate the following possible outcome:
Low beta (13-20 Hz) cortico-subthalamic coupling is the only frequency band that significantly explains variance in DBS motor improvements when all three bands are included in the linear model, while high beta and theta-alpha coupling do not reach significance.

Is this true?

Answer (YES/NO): NO